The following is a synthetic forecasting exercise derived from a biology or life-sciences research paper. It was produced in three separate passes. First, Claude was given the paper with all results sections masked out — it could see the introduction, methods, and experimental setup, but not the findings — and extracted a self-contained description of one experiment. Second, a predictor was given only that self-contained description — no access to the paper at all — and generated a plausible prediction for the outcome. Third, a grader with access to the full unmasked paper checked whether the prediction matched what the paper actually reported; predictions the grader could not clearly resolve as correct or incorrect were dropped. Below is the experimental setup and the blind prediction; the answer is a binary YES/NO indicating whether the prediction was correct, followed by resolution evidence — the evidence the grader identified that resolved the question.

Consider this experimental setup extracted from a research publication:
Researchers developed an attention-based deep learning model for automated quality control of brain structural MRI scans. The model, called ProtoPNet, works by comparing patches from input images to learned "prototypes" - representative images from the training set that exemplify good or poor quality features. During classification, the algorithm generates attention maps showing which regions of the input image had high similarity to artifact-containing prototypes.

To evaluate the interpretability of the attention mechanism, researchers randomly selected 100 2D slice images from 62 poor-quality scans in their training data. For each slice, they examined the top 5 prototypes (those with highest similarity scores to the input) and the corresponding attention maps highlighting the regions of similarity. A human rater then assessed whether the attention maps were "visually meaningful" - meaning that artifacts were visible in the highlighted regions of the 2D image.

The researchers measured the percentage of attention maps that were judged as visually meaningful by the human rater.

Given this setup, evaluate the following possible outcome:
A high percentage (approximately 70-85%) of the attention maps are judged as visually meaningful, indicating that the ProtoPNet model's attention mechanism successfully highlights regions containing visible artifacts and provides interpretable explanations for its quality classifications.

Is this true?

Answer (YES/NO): NO